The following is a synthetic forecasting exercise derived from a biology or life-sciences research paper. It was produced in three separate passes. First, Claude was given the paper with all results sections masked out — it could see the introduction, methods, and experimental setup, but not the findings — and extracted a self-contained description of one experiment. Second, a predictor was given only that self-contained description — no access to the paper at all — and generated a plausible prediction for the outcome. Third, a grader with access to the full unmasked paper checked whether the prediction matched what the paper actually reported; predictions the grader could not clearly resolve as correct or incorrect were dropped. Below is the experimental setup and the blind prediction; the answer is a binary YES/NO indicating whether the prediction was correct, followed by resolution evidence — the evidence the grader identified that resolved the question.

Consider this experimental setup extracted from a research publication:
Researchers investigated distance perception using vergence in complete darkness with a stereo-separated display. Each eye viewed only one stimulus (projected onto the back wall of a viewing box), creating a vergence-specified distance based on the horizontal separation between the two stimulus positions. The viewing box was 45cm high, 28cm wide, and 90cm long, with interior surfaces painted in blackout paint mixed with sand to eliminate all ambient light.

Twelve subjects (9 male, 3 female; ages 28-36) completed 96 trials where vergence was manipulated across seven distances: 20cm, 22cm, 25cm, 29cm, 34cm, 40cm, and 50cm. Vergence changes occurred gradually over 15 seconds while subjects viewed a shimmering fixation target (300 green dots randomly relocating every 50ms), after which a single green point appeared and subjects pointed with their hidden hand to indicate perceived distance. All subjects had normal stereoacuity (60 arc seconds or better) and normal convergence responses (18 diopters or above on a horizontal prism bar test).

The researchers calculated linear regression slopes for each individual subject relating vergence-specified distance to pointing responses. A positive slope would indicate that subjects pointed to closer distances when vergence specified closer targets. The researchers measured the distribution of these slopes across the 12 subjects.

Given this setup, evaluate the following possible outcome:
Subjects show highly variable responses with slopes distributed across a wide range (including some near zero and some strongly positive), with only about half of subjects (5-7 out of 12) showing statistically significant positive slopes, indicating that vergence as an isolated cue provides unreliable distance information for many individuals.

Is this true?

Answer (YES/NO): NO